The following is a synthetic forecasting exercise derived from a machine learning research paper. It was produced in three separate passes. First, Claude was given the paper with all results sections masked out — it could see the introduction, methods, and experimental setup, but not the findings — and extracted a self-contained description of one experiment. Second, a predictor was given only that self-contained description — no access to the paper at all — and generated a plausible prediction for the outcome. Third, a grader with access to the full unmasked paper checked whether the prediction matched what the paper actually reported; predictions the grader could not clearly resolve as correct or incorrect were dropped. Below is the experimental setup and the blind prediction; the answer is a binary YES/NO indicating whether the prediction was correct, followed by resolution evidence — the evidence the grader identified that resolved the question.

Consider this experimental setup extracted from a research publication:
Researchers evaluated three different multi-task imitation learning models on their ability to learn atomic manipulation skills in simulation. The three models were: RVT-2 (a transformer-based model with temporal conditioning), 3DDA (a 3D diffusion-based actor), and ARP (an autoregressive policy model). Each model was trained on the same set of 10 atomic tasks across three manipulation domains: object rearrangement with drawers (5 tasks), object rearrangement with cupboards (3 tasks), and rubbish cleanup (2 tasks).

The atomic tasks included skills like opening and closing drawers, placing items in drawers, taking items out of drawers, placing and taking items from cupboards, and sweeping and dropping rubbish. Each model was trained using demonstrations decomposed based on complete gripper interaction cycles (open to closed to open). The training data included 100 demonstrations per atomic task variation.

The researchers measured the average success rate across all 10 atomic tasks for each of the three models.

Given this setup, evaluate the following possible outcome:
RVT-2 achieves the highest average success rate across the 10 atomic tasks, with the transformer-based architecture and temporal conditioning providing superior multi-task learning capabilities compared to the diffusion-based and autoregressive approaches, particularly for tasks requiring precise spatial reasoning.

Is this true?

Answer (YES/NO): NO